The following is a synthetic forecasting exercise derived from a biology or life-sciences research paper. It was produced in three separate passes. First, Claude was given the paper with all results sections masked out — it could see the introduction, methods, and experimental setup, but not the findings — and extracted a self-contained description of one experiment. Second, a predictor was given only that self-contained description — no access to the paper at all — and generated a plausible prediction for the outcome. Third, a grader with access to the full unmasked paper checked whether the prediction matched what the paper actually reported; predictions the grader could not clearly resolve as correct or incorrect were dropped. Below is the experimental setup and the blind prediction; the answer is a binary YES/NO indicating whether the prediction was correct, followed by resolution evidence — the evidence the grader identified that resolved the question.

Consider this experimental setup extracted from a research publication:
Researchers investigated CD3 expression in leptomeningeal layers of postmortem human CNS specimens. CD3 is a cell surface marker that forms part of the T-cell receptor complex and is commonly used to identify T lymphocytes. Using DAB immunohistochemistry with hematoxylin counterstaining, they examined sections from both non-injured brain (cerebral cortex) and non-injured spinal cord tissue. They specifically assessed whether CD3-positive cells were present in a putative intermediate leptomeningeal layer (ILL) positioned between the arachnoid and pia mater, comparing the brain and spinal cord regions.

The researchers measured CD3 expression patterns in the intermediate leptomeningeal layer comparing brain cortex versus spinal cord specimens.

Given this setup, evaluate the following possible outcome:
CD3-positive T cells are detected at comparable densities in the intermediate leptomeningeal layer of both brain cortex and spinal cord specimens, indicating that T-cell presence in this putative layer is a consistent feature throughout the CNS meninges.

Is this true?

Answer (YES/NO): NO